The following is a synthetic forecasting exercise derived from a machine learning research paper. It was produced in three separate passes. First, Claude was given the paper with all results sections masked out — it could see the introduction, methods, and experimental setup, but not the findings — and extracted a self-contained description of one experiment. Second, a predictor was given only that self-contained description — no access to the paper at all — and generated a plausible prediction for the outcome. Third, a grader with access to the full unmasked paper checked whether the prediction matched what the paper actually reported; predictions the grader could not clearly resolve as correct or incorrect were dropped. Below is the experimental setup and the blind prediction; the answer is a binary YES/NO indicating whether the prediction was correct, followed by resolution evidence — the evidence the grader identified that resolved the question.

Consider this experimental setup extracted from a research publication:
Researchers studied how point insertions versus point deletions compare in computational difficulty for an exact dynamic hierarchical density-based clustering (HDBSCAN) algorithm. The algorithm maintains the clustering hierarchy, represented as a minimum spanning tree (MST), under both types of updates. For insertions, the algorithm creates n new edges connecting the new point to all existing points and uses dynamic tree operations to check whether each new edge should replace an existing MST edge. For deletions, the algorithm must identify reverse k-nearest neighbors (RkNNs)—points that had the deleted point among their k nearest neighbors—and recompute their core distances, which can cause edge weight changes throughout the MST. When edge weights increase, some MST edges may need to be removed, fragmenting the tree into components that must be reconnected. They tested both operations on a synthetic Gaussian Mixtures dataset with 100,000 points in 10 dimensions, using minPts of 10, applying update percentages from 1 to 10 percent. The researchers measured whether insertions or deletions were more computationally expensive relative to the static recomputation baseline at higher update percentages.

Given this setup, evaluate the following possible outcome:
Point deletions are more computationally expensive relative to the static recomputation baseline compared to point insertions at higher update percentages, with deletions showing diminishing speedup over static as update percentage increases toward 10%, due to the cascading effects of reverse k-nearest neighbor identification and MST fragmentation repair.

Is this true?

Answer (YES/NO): YES